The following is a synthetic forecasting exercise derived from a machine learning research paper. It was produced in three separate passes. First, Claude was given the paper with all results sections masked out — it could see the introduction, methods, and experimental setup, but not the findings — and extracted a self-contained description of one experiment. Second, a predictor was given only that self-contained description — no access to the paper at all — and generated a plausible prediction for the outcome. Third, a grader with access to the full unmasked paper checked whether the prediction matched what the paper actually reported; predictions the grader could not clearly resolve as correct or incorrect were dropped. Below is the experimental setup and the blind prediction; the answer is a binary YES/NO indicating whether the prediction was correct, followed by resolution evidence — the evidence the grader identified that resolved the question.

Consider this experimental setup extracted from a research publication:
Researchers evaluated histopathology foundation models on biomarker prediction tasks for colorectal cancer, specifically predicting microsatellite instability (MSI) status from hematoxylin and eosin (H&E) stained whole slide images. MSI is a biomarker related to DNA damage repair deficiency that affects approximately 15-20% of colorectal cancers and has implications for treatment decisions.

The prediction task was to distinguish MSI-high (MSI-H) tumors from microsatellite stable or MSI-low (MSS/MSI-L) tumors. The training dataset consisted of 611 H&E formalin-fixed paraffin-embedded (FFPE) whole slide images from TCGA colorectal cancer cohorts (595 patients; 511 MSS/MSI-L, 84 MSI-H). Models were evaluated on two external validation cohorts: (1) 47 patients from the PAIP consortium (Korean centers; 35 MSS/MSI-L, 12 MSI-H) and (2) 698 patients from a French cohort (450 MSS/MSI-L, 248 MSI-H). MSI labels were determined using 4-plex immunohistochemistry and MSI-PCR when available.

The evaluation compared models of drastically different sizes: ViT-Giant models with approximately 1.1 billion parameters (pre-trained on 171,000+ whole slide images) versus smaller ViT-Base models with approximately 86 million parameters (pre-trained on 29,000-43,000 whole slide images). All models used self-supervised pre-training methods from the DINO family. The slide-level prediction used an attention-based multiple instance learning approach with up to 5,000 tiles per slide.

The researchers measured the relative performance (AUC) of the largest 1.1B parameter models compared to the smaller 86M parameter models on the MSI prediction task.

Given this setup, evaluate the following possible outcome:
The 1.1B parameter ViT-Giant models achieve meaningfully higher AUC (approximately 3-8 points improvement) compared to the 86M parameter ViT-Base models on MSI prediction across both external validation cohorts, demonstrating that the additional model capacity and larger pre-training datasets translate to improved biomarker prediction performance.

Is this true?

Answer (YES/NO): NO